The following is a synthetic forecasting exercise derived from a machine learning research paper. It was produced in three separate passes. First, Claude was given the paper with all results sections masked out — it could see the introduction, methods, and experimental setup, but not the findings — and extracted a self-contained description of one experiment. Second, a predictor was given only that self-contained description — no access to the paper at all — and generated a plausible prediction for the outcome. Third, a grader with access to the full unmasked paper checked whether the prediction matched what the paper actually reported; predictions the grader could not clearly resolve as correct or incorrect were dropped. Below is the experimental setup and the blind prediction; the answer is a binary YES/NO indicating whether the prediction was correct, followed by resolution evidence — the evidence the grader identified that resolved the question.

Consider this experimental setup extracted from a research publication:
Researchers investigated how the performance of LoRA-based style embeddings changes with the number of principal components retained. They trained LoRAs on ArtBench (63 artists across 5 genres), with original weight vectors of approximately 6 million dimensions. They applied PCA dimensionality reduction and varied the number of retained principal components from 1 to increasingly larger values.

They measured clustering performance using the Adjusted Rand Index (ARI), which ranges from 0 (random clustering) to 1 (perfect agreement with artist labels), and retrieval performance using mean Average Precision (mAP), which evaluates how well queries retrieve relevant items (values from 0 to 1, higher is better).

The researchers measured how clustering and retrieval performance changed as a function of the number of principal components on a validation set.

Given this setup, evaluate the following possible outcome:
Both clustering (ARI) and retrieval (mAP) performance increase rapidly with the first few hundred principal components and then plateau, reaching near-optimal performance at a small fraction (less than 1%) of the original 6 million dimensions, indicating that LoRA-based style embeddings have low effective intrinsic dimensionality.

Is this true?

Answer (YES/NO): NO